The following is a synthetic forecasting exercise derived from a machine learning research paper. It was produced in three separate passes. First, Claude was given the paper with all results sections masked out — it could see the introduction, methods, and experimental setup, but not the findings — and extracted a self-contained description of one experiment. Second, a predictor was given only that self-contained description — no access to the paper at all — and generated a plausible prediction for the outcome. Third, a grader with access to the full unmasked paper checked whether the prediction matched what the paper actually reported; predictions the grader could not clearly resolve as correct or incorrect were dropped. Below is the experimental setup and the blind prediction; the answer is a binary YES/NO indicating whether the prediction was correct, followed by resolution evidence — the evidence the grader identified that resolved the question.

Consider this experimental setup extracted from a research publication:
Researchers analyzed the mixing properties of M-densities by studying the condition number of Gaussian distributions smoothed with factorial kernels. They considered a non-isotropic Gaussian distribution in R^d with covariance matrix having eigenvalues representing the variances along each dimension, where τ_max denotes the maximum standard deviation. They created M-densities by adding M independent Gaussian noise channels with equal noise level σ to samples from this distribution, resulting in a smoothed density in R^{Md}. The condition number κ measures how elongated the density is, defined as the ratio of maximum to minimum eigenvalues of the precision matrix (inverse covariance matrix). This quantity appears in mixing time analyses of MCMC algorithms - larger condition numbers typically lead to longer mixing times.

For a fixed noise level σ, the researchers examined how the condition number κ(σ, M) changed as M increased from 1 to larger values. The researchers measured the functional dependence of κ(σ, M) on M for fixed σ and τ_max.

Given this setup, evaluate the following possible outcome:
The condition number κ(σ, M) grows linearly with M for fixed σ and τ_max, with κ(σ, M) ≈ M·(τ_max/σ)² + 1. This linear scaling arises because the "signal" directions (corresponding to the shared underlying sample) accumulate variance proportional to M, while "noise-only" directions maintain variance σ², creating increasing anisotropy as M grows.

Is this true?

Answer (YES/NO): YES